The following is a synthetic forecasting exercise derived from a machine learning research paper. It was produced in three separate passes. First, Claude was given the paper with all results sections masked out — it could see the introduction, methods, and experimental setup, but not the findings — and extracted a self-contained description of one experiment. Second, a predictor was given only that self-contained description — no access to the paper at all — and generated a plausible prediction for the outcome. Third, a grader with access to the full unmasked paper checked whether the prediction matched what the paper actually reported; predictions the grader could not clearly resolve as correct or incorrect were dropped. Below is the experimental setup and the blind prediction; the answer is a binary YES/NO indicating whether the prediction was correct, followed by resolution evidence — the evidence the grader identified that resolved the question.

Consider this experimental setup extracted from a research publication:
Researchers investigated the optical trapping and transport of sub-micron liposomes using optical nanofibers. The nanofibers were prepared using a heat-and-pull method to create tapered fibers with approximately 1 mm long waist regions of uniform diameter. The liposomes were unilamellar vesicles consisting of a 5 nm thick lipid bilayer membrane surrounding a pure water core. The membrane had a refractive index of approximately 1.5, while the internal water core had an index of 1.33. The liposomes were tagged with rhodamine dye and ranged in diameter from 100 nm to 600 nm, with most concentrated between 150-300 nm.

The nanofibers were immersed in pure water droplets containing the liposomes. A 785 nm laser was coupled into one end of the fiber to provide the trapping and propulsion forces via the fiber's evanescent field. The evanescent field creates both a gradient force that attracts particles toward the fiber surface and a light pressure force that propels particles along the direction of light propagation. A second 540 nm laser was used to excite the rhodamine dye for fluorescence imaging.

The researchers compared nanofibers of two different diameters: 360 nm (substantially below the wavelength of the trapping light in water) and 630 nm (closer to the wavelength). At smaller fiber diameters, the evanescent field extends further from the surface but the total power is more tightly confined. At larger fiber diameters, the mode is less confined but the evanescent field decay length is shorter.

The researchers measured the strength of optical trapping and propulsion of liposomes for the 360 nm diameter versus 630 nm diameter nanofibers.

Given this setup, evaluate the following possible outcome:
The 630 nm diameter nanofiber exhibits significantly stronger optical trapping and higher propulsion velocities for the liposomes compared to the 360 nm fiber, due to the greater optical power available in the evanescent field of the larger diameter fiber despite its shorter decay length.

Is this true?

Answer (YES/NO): NO